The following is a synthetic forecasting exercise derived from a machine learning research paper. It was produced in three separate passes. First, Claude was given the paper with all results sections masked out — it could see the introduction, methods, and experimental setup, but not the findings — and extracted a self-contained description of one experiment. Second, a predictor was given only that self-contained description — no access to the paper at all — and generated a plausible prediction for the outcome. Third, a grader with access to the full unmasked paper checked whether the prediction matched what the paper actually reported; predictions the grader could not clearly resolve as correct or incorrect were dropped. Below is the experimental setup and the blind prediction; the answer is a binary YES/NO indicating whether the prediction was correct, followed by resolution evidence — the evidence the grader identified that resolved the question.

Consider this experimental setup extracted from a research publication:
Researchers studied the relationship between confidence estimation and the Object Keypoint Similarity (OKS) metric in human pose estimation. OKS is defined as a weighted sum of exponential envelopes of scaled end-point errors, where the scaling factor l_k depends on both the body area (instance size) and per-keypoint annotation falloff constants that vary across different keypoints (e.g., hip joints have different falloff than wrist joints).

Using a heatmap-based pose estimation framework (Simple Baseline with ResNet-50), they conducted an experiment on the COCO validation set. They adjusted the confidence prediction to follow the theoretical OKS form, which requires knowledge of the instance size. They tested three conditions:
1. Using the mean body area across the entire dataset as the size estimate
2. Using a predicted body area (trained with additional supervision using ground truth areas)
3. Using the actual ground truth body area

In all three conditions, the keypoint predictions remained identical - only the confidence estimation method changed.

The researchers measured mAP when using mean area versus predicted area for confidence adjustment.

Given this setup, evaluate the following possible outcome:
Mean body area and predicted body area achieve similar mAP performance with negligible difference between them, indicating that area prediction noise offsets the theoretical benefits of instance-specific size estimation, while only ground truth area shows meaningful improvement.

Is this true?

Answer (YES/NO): NO